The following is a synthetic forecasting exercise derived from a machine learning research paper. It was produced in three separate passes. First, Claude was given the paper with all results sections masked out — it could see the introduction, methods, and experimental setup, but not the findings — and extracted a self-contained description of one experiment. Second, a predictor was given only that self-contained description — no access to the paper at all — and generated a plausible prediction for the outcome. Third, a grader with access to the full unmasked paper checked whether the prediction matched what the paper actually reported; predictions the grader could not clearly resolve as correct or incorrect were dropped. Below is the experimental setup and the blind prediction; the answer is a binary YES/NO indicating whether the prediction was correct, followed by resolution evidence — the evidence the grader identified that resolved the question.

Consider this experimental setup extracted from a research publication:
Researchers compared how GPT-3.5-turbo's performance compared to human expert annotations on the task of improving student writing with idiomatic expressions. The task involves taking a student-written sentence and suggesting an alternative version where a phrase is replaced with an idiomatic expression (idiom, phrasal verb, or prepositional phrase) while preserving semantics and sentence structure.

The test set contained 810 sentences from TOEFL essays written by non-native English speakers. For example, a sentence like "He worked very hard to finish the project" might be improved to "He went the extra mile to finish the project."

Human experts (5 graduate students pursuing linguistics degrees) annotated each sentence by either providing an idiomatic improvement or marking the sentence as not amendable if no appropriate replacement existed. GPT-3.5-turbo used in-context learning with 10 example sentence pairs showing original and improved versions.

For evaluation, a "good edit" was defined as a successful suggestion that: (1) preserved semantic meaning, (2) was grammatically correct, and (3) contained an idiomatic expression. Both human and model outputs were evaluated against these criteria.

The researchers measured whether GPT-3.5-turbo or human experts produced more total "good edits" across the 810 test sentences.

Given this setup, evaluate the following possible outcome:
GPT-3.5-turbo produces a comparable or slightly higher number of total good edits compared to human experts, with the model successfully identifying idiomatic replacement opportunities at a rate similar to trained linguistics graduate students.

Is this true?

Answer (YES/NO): NO